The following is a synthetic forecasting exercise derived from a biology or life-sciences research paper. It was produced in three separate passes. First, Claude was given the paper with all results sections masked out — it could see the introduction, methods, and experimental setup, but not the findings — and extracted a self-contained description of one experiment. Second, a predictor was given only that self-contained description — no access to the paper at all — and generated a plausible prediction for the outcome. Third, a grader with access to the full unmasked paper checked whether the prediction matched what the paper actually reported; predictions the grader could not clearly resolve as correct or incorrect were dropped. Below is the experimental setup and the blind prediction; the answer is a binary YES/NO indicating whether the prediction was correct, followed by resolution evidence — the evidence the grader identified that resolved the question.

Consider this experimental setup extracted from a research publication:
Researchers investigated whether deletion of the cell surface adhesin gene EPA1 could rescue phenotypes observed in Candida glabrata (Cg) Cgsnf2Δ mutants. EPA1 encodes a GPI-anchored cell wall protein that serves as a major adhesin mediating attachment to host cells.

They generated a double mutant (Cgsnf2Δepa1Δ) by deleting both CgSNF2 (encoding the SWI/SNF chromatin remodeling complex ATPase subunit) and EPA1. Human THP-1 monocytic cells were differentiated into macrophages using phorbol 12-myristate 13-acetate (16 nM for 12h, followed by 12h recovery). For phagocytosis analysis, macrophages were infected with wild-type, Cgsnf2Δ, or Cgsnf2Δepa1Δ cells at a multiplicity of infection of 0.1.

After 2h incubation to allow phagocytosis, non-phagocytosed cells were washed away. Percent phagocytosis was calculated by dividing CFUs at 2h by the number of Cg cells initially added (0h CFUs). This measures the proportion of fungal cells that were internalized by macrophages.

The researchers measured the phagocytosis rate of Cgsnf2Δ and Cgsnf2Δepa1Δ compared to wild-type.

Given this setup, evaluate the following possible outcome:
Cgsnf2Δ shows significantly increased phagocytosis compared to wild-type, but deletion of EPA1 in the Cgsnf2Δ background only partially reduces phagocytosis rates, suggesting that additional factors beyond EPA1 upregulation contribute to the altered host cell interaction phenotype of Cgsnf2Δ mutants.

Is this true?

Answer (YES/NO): NO